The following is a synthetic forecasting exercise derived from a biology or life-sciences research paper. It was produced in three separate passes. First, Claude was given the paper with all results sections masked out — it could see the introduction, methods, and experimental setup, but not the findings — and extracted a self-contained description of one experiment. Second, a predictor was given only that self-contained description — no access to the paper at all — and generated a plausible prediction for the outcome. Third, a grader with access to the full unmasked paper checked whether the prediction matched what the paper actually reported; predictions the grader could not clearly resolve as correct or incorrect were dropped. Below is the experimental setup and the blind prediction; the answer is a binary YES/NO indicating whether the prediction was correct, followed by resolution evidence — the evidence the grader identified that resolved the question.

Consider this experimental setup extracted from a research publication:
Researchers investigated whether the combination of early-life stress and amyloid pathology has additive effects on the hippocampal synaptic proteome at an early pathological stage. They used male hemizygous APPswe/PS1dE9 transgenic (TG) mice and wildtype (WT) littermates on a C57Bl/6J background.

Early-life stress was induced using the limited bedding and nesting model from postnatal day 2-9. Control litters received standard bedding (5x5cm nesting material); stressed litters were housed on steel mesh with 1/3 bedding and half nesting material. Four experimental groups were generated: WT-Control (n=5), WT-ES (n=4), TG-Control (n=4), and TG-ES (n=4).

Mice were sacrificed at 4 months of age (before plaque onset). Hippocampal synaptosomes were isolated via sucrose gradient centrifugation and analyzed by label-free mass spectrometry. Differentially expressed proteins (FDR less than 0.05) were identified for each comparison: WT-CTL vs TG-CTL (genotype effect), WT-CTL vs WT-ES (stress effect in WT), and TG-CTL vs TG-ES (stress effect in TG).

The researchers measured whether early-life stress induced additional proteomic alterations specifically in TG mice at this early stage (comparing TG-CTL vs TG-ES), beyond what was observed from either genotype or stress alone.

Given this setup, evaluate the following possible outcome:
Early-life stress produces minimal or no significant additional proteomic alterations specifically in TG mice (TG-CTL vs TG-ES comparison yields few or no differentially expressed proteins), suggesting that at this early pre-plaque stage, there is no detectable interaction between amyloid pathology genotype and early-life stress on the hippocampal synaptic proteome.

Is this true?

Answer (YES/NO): YES